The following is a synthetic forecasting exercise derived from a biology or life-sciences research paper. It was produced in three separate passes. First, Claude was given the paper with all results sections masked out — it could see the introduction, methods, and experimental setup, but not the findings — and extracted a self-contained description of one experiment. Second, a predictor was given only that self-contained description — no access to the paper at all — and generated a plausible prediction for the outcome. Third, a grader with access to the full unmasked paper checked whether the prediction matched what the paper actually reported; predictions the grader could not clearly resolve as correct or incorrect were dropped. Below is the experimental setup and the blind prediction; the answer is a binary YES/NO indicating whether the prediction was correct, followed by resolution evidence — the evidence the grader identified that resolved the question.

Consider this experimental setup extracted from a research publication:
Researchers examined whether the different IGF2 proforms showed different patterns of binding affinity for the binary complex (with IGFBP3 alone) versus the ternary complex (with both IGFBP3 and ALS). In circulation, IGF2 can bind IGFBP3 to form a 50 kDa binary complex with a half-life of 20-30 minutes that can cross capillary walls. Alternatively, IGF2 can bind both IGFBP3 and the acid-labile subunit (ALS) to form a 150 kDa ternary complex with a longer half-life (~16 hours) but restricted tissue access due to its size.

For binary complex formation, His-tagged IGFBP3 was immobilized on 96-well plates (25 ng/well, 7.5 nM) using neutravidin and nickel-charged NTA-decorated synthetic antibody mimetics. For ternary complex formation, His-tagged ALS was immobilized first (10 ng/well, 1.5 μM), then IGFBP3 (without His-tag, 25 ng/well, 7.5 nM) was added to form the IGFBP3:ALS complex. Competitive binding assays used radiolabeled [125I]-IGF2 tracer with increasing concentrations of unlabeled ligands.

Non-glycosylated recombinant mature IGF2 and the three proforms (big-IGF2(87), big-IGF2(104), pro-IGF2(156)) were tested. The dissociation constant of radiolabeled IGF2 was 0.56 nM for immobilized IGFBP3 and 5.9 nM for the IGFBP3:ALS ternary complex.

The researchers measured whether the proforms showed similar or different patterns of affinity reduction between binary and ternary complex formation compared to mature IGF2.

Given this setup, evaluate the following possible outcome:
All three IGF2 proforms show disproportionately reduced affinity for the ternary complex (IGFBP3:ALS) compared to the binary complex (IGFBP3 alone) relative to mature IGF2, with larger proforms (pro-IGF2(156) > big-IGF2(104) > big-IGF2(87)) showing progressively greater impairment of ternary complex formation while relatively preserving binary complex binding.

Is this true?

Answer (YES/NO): NO